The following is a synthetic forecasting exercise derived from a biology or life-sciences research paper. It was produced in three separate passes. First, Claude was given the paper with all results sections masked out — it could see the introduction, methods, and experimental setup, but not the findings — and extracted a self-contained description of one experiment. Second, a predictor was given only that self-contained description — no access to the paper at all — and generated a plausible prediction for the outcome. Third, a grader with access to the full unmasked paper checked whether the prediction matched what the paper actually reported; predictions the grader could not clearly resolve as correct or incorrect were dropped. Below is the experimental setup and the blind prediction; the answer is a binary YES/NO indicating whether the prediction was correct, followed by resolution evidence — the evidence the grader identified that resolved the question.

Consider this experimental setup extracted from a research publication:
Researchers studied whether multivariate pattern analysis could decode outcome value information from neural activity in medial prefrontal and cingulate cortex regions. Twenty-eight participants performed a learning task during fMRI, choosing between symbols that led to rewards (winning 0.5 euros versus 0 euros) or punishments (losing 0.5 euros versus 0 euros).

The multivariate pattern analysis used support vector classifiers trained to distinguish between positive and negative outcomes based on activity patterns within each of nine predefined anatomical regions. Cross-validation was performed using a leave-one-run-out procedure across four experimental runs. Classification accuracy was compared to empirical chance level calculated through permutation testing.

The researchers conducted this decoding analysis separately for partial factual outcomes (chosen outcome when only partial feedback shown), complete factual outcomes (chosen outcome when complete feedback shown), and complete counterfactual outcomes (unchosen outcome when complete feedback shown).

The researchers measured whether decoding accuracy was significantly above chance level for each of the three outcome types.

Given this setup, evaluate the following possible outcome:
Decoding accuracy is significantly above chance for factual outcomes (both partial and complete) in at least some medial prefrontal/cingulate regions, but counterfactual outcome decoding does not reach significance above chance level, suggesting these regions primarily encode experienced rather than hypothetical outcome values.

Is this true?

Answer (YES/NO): NO